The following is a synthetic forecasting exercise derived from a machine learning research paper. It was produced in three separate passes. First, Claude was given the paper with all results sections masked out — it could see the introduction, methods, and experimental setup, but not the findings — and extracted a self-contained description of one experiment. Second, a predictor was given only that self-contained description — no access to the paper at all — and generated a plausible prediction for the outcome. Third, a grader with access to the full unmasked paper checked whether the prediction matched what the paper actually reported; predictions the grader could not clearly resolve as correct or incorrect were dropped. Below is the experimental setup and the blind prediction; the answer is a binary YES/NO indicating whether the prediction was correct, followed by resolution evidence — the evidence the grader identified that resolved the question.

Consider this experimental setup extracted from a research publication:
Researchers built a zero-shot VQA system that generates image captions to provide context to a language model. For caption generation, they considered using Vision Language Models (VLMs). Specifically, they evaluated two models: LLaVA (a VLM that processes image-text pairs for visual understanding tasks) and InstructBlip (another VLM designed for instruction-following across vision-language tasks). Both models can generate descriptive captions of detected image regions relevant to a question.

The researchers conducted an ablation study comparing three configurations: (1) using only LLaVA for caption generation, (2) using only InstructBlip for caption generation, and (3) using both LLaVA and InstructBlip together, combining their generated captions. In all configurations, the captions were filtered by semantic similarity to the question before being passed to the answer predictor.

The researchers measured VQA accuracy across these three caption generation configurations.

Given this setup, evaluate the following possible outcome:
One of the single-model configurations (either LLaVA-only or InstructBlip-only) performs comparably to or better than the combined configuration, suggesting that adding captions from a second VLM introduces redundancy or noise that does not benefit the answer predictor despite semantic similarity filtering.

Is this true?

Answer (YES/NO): NO